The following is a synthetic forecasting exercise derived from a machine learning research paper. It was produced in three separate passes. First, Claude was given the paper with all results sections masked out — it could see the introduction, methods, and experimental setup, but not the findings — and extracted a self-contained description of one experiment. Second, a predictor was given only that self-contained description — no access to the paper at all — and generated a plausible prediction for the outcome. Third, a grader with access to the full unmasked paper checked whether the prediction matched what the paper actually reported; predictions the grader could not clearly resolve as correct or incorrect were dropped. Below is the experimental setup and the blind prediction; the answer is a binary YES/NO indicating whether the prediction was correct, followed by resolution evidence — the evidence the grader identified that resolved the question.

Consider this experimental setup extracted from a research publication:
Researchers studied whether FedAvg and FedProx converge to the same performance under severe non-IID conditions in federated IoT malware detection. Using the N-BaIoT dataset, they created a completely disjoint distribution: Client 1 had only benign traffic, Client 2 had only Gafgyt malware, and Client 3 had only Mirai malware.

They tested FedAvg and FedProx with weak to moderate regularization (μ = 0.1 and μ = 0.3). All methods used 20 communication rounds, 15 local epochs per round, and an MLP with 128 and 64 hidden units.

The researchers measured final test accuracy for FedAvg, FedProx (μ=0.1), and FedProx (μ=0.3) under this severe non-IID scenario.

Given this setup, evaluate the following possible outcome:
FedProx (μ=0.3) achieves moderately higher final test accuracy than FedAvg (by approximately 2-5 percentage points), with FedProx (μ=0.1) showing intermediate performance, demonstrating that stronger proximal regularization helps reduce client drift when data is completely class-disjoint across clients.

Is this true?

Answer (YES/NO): NO